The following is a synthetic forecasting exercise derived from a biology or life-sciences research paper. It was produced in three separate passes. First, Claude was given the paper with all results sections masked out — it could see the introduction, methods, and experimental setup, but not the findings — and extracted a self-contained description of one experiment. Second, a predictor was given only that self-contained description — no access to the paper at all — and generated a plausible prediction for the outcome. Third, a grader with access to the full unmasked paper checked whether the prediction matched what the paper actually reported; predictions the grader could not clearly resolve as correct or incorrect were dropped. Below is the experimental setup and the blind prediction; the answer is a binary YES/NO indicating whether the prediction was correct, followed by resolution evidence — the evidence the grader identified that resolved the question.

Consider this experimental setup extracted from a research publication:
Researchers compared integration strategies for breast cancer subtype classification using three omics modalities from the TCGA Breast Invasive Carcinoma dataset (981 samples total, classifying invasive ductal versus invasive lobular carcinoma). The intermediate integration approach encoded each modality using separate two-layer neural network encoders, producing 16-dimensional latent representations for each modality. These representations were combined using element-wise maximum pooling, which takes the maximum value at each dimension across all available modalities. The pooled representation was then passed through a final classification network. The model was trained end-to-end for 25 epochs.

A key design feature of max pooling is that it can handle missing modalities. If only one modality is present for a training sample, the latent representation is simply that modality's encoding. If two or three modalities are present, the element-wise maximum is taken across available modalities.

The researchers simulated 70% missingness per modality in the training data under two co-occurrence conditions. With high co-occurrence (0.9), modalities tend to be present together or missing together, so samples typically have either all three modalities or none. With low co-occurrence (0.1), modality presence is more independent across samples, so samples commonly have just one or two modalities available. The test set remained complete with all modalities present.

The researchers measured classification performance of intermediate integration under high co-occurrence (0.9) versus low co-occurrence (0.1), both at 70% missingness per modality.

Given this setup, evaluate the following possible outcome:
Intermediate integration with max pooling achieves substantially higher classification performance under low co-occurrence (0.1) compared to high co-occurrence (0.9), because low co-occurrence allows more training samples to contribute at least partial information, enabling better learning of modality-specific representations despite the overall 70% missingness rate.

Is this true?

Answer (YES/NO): YES